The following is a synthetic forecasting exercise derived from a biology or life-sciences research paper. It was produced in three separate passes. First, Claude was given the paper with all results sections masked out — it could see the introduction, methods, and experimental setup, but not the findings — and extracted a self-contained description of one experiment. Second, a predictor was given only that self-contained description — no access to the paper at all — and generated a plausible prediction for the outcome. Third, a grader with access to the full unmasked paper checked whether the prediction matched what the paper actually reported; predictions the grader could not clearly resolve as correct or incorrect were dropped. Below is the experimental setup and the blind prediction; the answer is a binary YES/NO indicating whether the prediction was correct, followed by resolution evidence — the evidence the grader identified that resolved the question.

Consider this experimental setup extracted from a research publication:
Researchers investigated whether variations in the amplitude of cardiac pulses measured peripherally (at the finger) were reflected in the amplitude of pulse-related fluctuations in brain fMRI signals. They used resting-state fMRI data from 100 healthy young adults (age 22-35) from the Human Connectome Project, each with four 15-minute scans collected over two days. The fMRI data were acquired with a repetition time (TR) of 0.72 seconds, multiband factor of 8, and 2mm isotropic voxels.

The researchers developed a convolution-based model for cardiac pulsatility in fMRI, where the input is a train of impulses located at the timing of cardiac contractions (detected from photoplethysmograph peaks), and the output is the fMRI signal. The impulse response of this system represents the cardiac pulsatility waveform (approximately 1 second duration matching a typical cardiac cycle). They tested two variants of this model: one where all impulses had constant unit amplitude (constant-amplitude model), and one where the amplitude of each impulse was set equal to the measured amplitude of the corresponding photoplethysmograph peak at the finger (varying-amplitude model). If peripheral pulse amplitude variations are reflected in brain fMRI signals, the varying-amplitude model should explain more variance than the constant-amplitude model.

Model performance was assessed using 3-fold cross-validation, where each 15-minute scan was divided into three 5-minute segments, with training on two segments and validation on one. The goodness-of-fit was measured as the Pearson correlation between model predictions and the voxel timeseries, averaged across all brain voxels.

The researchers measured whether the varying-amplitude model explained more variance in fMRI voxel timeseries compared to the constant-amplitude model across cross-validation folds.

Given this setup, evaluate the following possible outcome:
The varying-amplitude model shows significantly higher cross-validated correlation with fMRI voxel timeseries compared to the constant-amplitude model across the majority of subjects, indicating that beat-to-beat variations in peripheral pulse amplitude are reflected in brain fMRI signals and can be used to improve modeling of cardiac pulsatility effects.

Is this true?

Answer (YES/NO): NO